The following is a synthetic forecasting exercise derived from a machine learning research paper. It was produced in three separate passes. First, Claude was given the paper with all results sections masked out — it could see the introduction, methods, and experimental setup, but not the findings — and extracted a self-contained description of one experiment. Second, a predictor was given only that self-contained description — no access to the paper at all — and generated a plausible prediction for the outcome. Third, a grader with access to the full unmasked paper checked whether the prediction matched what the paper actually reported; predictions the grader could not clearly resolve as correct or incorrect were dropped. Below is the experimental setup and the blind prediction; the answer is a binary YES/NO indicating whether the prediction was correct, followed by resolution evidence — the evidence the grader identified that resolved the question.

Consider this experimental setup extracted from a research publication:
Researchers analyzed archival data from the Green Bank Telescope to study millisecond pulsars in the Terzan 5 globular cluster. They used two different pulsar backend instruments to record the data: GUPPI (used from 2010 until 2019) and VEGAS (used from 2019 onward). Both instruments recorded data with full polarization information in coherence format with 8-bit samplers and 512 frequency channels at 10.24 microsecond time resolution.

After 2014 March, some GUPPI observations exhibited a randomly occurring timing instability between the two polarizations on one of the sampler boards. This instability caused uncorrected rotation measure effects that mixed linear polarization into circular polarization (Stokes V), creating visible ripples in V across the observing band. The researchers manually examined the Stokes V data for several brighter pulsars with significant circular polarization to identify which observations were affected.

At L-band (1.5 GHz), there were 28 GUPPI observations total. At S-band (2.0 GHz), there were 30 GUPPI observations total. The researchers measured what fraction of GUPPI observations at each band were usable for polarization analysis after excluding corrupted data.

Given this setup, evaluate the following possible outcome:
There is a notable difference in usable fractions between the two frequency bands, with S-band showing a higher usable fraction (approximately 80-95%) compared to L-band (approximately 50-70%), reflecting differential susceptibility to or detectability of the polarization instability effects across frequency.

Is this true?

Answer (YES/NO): NO